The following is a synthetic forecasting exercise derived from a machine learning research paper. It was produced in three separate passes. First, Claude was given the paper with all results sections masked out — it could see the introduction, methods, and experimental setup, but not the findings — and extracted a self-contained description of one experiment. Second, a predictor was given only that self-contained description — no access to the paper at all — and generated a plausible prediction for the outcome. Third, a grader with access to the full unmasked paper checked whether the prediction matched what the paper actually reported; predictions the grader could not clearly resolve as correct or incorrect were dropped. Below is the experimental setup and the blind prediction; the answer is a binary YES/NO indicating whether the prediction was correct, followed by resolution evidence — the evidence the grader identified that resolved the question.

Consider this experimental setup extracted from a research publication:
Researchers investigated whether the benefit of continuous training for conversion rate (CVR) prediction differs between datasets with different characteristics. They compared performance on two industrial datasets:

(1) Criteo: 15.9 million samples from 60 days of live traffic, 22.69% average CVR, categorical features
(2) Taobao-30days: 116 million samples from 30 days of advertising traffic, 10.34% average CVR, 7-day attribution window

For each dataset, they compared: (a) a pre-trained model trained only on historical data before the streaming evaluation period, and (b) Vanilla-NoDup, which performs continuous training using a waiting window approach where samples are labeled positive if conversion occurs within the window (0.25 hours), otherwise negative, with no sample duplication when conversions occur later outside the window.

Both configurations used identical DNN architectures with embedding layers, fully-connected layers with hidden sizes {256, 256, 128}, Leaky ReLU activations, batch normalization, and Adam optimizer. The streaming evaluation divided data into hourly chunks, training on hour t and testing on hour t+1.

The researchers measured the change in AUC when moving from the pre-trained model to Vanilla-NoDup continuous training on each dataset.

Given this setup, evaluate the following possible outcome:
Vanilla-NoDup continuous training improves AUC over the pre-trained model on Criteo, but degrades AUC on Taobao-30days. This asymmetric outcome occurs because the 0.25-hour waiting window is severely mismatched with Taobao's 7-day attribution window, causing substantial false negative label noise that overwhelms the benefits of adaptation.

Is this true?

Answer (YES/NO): NO